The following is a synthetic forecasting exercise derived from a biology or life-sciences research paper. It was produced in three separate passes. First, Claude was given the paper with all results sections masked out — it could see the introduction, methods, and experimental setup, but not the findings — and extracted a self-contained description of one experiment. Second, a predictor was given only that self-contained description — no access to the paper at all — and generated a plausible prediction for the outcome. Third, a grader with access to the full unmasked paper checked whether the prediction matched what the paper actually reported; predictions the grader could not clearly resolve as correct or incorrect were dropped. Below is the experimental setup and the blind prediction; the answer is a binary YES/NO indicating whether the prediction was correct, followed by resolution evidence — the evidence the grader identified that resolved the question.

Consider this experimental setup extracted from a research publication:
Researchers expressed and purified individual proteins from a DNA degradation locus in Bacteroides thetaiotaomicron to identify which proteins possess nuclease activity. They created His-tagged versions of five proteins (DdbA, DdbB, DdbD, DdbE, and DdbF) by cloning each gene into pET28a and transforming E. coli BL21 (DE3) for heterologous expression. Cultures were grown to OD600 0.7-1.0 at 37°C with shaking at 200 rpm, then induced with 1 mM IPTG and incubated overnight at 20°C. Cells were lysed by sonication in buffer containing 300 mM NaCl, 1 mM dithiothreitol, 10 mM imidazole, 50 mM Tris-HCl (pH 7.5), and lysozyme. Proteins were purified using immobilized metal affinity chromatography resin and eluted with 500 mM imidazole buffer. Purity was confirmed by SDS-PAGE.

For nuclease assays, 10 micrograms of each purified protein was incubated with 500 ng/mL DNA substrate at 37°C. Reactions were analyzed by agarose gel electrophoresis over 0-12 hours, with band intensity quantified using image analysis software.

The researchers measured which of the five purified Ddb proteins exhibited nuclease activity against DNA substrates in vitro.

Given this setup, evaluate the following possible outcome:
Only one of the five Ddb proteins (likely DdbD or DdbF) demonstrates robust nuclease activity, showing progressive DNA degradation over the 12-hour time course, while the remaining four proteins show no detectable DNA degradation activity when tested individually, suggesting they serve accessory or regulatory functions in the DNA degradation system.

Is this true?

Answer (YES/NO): NO